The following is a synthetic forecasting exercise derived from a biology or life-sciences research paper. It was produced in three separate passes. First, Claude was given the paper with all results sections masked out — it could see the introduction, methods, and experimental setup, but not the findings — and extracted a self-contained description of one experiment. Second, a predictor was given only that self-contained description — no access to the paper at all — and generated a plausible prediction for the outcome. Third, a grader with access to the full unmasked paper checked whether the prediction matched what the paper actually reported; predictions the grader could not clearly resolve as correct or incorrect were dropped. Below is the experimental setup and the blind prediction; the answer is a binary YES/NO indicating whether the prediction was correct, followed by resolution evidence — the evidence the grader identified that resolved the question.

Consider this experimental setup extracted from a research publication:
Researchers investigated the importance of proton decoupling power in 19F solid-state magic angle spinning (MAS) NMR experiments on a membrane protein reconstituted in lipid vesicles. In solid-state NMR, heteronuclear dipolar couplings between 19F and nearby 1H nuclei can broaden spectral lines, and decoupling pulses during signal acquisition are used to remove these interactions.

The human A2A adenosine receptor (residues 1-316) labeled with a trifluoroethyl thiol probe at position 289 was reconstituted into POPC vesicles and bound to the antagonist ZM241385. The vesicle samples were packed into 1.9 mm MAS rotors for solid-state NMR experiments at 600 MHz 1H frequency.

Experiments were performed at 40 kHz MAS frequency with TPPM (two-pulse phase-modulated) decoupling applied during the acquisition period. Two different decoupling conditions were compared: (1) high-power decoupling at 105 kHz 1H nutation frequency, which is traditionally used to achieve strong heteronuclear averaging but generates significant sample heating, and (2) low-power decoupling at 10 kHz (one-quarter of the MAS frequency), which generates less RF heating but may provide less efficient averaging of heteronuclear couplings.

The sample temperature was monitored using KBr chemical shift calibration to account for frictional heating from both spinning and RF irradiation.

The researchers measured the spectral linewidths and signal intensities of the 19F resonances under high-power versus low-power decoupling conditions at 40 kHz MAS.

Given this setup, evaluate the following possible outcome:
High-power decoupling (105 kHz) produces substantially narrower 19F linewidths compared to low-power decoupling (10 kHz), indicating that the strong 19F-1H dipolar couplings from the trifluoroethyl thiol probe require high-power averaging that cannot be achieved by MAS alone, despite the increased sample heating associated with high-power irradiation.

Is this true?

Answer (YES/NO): NO